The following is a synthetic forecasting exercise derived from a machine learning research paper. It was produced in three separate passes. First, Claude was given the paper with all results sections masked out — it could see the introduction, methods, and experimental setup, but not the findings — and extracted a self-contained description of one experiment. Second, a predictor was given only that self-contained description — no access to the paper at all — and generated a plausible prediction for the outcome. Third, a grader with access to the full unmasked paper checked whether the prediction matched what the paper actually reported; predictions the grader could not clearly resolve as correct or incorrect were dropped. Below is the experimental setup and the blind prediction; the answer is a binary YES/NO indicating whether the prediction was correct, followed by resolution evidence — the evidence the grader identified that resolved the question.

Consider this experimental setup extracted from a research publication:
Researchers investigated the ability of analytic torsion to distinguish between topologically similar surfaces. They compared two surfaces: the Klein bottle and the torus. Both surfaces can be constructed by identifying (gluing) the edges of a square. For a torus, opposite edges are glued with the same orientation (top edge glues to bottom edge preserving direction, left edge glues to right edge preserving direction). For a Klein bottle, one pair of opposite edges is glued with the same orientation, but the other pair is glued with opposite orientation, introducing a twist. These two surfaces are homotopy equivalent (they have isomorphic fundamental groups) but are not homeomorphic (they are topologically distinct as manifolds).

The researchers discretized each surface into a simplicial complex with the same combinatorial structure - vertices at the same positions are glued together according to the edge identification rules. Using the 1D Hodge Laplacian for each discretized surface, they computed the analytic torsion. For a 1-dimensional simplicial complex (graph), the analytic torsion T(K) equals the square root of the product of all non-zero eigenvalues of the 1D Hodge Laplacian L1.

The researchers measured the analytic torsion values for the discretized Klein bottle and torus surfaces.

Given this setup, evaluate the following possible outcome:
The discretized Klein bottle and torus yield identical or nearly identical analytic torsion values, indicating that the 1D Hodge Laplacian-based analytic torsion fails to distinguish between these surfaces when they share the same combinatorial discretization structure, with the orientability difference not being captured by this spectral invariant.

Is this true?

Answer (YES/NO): NO